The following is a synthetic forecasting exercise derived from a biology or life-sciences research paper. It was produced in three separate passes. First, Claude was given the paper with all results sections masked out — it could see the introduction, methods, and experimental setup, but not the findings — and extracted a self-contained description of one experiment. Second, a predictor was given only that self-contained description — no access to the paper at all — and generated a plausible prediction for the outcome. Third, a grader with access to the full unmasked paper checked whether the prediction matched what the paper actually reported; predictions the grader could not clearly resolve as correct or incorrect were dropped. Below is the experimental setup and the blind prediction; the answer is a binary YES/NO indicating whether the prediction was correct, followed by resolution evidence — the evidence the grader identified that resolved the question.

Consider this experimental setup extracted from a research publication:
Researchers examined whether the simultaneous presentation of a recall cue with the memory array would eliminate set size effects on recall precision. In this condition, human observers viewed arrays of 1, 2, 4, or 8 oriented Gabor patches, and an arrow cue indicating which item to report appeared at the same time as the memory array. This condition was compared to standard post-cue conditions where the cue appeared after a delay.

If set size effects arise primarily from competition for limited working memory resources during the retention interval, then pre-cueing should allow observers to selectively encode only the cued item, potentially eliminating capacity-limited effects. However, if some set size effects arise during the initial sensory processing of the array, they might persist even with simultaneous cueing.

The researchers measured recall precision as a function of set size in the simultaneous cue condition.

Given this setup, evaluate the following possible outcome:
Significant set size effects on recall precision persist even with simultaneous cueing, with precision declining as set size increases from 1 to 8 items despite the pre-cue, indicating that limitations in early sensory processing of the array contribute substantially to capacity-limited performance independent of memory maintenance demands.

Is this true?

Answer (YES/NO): NO